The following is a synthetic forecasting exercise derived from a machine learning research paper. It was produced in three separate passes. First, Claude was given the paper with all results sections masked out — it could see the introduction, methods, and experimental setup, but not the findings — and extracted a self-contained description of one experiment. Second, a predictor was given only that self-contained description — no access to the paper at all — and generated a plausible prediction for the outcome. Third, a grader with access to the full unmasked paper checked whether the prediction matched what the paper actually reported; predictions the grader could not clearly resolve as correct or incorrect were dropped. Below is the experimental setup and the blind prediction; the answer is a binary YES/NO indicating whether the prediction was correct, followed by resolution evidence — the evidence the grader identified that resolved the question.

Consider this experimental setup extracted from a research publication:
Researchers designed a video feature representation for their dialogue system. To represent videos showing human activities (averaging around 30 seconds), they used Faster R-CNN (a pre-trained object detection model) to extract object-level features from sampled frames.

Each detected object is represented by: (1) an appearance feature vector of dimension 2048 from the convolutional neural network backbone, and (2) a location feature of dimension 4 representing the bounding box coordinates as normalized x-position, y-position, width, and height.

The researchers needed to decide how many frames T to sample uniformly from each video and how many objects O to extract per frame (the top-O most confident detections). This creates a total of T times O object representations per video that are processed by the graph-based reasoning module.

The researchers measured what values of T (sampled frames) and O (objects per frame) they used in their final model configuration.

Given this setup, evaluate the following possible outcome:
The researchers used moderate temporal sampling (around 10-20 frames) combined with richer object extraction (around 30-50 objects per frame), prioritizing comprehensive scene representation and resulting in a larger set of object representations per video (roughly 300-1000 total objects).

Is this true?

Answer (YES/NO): NO